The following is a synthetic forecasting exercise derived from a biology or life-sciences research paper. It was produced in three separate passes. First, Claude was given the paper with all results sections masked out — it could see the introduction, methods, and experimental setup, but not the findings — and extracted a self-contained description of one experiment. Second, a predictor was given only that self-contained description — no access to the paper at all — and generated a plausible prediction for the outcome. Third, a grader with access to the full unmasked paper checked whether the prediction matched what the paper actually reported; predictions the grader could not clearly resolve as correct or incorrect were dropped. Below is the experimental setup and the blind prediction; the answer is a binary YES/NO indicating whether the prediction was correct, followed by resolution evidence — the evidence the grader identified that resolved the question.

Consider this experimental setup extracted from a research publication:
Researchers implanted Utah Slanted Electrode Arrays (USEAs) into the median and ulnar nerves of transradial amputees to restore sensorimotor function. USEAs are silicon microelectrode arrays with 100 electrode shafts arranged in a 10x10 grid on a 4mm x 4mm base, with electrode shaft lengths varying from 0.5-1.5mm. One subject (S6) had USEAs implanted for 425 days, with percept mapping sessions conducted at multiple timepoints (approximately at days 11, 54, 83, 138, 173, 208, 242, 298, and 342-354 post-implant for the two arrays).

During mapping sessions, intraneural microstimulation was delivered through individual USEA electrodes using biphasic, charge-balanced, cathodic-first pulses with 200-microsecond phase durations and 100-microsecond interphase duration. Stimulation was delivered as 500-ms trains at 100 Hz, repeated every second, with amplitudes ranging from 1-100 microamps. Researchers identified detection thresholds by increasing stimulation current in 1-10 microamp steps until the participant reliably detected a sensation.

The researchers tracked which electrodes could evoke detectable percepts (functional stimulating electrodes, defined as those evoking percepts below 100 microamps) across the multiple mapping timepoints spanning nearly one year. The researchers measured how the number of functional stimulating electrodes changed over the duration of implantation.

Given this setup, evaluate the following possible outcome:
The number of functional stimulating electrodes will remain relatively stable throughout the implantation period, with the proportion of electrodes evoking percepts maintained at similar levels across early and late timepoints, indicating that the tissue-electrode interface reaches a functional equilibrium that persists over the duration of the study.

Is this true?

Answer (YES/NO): NO